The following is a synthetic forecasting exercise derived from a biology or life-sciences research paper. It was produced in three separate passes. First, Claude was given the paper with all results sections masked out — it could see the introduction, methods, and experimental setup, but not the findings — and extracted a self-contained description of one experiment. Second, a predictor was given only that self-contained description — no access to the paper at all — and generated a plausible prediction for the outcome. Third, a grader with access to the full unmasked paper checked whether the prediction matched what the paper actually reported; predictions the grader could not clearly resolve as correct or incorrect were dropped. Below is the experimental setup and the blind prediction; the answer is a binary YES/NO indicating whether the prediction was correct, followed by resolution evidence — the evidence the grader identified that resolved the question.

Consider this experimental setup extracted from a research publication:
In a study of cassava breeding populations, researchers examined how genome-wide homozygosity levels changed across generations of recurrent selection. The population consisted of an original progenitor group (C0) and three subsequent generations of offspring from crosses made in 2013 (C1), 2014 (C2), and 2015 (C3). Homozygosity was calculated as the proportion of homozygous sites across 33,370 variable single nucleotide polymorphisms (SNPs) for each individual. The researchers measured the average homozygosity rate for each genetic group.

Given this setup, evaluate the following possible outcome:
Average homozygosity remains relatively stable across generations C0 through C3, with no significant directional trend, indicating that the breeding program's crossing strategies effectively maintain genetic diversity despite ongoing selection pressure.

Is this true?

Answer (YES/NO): NO